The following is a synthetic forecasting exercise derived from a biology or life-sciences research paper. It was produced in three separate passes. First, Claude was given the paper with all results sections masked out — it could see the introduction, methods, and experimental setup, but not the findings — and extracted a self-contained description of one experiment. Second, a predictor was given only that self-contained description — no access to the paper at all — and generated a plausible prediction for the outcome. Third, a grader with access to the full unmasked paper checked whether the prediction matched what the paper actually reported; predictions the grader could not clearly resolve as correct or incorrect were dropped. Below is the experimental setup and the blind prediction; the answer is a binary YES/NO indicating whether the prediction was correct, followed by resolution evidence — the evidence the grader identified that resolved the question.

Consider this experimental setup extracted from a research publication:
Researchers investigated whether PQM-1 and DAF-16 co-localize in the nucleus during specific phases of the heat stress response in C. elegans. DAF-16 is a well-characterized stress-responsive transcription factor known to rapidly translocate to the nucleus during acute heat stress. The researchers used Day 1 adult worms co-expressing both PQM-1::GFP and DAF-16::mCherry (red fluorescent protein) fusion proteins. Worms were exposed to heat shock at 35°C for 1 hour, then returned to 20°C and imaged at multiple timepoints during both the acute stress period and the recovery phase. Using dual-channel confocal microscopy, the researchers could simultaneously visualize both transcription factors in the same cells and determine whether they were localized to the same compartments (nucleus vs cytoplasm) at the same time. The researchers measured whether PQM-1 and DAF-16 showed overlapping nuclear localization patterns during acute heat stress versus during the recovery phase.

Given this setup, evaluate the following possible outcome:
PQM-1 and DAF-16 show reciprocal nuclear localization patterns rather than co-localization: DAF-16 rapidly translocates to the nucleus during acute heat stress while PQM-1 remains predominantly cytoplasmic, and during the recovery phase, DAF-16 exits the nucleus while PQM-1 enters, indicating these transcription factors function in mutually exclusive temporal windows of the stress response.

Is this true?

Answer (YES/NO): NO